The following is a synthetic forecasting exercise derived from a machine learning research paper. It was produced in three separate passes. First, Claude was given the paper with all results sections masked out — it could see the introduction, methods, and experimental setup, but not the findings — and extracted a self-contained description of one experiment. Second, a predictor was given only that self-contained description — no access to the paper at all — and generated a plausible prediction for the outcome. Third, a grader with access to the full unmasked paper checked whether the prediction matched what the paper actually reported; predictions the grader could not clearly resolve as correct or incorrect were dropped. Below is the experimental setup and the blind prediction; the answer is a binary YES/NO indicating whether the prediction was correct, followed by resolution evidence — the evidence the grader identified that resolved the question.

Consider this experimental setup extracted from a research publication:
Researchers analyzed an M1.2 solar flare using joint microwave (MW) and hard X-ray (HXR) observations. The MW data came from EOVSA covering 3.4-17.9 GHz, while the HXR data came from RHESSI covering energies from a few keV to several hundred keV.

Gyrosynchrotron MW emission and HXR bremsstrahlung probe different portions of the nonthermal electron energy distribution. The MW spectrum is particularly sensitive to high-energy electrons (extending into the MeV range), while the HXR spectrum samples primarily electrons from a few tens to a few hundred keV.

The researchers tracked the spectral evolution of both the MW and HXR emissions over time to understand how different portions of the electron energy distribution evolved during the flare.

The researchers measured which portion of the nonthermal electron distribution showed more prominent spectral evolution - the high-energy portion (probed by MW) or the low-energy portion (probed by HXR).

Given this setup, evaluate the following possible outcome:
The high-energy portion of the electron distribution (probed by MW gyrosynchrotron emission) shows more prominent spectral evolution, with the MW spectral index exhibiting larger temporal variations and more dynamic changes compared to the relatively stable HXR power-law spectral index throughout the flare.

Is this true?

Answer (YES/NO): YES